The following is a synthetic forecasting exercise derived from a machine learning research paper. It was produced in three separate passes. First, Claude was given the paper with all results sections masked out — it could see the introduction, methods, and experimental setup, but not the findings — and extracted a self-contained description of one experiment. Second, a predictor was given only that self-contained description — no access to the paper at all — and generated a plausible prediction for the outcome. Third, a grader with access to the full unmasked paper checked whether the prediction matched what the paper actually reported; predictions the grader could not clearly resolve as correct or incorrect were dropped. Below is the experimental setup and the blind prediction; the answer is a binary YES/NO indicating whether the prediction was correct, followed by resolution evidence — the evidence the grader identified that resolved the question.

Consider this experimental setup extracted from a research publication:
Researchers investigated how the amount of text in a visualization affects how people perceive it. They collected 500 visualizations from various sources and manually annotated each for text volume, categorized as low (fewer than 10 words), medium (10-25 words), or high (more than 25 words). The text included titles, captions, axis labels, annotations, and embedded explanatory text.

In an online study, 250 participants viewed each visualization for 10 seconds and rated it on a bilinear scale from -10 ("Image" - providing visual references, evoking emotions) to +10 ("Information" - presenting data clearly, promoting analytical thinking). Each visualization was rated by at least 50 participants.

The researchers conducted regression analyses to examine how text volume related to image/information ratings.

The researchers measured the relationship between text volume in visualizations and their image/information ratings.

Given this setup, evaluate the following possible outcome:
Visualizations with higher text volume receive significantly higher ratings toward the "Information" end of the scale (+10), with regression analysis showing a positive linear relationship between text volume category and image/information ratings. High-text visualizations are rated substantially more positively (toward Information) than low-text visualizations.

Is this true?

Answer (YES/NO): YES